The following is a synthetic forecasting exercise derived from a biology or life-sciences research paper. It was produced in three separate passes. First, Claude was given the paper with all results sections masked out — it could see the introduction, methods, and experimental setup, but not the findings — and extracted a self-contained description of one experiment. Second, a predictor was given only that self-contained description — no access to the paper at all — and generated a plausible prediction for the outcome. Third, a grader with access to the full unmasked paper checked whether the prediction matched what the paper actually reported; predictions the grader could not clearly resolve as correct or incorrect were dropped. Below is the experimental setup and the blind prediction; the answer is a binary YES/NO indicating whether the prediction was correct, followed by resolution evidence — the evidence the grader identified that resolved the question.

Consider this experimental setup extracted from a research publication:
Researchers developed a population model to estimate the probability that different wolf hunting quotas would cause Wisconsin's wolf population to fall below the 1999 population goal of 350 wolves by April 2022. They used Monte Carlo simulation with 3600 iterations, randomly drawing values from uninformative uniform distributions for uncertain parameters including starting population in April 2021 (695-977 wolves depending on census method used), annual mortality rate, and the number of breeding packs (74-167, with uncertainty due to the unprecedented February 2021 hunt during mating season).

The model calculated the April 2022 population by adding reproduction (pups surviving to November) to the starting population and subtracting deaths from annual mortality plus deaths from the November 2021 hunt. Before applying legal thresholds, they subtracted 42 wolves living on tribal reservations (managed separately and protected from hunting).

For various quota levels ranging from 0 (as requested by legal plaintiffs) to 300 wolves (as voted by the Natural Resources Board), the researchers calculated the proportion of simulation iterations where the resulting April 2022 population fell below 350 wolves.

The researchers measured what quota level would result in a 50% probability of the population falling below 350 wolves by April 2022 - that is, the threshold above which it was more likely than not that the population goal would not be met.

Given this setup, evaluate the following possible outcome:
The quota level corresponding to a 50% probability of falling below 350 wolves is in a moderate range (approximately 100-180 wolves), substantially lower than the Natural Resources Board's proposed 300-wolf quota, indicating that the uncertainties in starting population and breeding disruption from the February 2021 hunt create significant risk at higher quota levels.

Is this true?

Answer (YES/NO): NO